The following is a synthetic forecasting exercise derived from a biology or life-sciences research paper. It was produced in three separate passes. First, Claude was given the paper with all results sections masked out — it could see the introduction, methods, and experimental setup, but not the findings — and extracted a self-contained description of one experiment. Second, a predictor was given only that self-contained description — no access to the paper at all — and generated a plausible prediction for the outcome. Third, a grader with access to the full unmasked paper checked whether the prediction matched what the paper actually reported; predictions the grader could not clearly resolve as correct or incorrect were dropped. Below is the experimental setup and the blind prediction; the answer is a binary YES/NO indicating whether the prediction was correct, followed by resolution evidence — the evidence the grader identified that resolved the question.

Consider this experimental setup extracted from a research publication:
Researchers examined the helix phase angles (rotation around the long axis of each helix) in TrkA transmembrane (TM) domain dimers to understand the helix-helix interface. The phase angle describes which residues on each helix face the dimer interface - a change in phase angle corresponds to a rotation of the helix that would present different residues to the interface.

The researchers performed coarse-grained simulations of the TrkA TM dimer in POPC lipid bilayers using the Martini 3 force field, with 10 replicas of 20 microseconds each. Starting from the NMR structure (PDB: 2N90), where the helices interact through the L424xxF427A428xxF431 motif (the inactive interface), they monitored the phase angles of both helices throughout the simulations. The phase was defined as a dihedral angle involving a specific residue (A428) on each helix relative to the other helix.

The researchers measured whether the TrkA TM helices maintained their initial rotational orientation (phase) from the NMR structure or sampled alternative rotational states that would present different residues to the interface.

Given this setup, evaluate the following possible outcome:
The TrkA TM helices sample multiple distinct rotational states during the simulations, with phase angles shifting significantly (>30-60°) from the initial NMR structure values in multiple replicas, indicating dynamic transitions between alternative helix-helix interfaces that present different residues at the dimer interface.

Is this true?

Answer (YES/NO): YES